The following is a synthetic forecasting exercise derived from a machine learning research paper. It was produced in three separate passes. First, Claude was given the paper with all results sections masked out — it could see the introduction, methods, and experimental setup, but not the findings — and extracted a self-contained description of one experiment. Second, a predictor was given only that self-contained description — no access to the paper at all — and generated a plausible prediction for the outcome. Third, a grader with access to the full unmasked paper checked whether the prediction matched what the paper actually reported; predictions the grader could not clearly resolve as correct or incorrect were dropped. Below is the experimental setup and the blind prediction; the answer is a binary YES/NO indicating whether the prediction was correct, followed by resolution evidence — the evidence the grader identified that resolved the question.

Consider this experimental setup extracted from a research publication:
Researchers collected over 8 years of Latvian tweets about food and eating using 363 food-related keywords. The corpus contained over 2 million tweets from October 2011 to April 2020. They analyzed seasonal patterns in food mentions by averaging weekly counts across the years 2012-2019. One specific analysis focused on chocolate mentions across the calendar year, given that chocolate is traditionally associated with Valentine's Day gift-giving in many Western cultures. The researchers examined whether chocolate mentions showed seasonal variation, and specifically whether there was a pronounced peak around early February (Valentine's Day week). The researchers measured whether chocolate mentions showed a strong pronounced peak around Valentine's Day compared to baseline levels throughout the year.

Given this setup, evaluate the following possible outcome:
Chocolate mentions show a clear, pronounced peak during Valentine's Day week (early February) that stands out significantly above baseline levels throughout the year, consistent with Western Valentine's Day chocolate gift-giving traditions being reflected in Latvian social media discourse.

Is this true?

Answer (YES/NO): NO